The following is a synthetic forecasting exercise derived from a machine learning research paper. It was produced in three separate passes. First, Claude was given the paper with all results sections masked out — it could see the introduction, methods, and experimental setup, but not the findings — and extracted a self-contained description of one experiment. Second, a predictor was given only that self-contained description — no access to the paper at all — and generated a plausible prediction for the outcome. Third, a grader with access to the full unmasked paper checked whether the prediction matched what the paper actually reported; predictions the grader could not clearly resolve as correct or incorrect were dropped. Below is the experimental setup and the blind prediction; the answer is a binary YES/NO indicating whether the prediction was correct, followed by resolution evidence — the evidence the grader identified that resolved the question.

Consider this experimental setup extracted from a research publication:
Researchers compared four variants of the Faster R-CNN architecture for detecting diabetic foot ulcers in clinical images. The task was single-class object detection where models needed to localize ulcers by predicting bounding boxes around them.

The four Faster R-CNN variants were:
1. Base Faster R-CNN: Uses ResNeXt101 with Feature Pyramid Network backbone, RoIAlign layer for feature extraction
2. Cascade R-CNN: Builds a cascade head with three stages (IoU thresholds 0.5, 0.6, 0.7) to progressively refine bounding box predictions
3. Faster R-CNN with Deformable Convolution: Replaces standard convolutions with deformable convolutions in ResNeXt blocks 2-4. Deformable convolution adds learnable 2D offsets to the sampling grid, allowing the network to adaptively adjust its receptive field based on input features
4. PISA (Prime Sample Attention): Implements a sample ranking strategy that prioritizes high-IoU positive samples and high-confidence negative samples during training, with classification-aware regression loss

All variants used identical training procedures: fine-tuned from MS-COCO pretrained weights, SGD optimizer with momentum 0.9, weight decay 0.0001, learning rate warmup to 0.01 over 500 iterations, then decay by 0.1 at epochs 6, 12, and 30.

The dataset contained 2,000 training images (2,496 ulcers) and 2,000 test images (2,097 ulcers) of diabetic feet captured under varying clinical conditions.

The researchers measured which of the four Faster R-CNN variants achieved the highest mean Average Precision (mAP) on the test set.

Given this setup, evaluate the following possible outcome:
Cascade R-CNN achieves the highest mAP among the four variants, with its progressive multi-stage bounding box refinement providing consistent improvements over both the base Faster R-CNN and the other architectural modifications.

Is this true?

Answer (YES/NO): NO